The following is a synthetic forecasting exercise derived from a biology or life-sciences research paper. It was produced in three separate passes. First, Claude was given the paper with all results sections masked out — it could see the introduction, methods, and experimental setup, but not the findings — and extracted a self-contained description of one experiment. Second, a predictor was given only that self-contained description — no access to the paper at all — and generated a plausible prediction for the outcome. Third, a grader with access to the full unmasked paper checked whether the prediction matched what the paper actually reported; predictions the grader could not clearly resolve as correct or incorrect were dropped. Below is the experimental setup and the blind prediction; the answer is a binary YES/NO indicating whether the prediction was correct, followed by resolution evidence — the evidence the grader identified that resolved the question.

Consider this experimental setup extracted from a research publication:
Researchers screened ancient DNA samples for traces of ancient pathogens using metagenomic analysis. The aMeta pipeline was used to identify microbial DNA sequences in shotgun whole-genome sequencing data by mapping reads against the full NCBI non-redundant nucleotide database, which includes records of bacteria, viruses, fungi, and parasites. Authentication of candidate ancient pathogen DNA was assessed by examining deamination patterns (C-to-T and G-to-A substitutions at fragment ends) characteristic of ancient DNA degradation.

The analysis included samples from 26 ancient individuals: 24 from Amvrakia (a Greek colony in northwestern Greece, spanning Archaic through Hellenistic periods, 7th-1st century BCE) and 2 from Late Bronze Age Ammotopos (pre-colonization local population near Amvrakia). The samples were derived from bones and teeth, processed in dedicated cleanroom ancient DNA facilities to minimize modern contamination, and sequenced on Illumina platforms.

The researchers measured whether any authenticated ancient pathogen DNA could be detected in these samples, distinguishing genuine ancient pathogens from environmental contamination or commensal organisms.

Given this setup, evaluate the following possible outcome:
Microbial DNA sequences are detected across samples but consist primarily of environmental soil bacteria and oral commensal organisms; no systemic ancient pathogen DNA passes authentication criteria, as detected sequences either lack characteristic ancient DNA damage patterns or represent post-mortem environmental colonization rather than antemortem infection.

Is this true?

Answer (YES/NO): NO